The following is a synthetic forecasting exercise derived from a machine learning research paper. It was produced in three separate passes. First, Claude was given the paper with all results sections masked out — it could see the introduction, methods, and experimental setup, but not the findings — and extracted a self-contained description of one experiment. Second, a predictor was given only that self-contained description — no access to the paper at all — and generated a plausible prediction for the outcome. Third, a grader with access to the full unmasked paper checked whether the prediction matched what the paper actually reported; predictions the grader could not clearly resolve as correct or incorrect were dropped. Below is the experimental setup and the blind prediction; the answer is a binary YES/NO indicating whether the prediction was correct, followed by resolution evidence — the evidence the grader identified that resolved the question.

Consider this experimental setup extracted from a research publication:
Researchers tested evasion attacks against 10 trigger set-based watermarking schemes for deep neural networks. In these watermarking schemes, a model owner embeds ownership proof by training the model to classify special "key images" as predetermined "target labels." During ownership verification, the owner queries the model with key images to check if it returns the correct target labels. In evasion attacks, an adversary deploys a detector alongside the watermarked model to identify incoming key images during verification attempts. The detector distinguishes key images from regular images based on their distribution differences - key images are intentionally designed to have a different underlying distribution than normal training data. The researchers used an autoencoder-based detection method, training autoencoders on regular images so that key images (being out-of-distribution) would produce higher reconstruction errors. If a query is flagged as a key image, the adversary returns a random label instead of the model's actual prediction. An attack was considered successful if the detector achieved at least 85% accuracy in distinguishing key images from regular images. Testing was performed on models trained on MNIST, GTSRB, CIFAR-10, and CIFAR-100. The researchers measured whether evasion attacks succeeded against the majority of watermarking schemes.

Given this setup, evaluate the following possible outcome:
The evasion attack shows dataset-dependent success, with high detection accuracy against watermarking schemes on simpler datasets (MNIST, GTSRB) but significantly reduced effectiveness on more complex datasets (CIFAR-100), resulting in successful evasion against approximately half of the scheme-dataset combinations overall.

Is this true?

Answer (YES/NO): NO